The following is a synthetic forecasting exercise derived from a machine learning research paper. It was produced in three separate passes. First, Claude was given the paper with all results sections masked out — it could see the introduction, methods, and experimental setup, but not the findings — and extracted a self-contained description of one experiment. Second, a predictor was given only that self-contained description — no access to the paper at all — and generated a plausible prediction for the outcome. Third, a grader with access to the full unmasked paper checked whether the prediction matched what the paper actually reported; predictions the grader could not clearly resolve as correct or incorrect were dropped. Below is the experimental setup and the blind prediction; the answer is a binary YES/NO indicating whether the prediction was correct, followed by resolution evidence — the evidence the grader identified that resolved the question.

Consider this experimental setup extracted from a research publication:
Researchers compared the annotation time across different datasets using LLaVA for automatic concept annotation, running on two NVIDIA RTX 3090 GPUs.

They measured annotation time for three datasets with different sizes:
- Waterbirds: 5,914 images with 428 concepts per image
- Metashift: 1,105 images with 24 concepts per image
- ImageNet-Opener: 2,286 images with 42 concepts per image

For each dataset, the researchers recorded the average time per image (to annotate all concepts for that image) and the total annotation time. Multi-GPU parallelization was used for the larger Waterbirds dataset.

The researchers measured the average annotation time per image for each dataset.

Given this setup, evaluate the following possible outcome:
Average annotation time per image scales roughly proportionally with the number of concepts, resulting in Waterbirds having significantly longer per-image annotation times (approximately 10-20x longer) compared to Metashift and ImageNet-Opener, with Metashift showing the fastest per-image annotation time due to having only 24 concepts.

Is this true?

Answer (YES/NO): YES